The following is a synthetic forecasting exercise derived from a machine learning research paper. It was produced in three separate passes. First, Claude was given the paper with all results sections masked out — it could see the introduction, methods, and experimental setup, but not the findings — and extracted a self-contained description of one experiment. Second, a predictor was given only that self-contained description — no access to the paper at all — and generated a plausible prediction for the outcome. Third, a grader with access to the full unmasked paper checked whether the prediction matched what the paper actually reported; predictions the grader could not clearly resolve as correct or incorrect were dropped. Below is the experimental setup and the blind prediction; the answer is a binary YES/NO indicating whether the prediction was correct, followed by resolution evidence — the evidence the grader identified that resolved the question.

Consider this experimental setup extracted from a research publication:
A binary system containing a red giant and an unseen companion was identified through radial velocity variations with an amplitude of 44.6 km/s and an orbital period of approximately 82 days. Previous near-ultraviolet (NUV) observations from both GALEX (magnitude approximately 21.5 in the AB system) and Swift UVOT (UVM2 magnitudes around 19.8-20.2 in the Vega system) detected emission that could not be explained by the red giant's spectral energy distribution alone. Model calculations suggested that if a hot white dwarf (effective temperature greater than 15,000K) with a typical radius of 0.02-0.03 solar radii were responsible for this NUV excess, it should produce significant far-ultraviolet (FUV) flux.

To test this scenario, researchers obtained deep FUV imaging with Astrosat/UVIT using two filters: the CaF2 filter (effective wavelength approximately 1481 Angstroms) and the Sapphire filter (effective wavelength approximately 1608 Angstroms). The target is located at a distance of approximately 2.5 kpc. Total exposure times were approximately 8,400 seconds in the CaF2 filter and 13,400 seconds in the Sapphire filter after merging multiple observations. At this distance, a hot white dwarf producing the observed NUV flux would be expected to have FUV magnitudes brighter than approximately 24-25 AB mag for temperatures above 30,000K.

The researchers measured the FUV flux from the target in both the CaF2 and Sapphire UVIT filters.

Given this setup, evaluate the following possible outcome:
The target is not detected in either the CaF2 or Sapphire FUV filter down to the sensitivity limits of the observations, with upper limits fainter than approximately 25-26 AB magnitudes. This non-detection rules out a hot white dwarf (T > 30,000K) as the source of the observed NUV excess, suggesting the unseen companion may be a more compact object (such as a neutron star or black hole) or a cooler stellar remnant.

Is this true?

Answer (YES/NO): NO